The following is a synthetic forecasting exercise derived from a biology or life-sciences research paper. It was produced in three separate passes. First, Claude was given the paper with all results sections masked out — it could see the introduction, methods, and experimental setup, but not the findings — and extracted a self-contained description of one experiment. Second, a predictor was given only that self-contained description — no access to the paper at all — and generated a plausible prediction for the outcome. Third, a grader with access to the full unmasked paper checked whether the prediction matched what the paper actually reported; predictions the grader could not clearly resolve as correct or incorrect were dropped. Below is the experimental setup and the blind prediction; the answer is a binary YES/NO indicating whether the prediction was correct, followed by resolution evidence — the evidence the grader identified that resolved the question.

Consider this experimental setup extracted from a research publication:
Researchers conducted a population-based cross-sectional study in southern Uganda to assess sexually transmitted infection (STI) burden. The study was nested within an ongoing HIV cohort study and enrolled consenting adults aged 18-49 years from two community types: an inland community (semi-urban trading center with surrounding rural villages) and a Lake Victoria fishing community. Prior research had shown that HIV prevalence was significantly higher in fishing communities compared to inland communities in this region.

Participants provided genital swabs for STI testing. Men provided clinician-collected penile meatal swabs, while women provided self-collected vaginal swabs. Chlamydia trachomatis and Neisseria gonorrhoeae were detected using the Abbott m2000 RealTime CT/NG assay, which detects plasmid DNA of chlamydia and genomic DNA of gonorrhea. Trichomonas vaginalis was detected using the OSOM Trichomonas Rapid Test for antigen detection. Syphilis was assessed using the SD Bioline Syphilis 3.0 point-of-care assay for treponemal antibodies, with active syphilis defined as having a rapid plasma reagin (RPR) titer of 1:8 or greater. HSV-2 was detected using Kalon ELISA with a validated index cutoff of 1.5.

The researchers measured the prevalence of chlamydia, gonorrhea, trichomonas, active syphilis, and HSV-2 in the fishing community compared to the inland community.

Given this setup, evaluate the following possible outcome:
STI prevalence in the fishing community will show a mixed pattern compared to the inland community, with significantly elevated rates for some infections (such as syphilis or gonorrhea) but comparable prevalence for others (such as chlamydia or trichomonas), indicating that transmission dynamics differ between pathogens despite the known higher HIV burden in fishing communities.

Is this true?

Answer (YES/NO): YES